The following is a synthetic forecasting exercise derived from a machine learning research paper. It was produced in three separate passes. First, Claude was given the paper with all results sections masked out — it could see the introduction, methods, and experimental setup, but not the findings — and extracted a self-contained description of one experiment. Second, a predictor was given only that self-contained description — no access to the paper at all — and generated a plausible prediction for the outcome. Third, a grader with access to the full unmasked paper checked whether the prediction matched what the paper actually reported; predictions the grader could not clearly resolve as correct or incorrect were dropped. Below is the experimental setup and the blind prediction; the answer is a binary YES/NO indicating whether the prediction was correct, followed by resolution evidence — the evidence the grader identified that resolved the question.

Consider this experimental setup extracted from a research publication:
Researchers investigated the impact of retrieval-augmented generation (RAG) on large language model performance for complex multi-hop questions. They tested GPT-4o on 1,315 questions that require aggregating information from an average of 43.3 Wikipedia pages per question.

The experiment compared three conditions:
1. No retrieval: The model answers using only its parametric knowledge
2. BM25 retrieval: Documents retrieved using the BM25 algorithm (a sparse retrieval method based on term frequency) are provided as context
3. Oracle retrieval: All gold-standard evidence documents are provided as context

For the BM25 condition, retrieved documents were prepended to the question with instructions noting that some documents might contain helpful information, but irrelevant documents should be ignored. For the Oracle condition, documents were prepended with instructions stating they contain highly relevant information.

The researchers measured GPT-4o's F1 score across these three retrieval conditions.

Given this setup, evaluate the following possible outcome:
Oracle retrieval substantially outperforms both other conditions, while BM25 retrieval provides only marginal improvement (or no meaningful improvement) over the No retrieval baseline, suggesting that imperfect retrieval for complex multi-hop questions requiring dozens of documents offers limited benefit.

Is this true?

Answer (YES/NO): NO